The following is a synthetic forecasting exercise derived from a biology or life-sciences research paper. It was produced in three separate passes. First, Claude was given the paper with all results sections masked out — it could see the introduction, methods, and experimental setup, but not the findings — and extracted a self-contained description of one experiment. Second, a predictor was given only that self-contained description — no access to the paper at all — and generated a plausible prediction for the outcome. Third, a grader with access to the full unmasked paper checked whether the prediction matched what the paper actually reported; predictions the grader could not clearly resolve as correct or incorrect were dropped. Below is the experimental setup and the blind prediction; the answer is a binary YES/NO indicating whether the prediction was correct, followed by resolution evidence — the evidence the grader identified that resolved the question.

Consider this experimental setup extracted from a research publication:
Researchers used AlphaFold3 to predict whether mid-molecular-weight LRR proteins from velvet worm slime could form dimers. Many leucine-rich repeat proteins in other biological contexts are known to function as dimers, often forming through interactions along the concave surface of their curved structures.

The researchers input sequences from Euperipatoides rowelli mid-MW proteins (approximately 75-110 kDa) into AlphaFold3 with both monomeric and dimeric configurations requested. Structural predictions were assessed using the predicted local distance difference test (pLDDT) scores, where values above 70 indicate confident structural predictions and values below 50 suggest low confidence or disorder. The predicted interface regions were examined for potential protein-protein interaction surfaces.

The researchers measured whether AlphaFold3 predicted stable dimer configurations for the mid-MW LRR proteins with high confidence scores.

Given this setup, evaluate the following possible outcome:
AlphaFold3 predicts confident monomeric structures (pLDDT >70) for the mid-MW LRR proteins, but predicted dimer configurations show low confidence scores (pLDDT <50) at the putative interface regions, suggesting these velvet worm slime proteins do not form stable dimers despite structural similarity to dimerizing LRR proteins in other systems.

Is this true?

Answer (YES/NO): NO